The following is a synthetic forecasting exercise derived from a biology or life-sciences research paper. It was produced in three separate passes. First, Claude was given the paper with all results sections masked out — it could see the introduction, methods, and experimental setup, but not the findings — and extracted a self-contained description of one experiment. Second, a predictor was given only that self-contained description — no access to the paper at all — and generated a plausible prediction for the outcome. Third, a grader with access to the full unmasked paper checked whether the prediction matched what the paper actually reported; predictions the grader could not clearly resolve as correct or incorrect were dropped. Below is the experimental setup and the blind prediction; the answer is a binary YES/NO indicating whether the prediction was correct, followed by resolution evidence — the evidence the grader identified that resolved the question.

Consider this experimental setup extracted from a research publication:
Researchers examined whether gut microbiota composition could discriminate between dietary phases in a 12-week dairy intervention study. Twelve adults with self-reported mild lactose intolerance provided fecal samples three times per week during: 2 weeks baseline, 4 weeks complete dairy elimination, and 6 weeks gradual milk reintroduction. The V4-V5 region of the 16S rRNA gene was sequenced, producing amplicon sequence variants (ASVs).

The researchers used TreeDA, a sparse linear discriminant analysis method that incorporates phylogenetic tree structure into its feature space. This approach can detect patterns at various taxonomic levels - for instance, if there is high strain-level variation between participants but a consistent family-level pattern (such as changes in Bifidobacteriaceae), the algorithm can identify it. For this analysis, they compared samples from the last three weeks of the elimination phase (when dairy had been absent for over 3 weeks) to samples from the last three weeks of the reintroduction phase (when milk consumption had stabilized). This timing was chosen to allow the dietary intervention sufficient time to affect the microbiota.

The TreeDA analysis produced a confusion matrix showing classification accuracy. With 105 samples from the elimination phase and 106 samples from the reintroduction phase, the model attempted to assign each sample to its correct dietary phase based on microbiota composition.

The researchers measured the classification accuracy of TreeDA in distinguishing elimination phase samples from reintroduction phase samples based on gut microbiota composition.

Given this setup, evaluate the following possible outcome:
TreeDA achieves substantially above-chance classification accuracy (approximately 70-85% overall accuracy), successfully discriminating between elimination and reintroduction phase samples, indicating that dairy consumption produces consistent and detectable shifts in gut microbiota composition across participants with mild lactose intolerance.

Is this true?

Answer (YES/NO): YES